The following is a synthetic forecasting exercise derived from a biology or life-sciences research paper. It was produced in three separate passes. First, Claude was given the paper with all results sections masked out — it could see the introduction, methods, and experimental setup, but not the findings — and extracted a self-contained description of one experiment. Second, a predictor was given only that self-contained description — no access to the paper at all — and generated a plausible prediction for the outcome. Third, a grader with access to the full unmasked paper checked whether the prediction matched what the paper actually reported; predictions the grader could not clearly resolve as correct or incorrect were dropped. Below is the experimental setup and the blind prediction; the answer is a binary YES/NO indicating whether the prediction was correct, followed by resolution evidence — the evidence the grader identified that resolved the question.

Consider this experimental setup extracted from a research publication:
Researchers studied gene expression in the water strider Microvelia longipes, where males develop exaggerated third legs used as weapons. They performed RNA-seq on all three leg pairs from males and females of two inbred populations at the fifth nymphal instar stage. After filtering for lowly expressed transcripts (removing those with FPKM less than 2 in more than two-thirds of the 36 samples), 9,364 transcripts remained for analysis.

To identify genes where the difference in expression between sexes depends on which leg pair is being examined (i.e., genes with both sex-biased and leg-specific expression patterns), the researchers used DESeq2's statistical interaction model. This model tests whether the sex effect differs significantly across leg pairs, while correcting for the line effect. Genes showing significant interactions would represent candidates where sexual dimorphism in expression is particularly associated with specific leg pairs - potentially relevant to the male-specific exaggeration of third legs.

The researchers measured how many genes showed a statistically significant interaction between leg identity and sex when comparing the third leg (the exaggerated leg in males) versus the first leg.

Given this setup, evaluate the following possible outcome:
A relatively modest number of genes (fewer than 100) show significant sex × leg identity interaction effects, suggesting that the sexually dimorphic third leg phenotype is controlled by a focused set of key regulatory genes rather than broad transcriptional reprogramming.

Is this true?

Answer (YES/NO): NO